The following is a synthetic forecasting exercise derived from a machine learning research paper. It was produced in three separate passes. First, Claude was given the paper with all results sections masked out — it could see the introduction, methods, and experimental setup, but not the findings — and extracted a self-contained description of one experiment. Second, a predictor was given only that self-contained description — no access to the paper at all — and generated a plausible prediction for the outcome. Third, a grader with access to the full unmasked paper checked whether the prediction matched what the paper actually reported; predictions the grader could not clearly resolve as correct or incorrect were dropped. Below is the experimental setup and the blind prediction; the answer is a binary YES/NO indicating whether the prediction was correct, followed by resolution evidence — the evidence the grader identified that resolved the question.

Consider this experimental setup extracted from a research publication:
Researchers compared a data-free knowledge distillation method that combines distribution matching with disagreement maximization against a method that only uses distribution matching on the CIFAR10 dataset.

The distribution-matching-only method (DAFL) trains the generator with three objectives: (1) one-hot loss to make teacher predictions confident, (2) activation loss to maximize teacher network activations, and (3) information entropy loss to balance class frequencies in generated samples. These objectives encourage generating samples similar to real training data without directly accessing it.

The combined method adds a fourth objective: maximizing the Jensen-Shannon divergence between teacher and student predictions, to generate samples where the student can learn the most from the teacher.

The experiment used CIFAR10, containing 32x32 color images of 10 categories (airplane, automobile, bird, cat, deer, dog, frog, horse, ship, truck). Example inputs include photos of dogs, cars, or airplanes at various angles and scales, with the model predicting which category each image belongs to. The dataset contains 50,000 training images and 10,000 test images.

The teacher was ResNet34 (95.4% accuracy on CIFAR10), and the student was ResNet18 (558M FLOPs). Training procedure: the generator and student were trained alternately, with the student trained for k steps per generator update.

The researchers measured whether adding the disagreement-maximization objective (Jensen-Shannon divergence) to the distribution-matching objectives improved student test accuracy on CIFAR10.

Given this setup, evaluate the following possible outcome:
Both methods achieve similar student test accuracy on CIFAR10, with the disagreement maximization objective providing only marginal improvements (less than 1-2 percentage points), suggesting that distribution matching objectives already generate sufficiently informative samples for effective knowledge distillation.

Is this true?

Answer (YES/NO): NO